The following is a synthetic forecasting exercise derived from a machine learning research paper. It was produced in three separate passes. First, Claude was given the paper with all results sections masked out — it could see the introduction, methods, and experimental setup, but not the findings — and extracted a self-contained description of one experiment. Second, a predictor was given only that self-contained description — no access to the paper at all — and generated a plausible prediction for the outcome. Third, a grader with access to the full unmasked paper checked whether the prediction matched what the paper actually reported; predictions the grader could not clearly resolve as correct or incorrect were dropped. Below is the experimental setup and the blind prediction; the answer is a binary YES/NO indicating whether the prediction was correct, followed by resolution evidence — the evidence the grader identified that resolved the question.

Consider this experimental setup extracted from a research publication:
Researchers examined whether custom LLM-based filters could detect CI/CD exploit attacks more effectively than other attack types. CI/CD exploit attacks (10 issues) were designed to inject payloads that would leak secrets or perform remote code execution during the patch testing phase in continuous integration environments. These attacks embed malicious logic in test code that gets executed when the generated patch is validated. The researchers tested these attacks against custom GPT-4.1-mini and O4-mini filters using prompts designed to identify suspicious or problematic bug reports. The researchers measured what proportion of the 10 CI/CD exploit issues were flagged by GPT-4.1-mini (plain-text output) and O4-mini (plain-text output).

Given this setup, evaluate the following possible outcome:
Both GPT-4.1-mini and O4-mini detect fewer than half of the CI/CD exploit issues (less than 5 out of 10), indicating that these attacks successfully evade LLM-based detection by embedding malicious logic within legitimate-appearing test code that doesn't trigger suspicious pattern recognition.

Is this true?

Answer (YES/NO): NO